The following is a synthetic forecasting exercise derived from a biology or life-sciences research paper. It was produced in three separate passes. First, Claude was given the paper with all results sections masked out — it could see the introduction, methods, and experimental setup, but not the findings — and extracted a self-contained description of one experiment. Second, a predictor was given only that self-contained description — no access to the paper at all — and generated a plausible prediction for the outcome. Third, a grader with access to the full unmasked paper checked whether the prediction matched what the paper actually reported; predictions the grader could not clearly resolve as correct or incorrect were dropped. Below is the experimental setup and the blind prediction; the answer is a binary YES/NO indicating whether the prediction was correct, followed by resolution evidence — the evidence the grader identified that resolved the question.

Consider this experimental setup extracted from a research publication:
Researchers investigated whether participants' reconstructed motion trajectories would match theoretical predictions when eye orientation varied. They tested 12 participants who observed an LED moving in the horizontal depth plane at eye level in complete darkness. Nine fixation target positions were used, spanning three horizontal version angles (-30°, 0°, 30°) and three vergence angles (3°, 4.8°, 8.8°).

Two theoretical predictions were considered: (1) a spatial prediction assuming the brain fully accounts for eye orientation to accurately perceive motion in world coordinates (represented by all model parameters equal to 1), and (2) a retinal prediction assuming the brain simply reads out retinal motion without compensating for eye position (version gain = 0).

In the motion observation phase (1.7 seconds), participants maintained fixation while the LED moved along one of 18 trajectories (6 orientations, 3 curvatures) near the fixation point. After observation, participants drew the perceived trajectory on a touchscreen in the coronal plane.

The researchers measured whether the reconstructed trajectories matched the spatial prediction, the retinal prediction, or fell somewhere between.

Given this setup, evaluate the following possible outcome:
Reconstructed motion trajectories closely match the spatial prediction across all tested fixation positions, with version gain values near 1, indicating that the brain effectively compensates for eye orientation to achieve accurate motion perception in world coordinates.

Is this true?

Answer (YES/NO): NO